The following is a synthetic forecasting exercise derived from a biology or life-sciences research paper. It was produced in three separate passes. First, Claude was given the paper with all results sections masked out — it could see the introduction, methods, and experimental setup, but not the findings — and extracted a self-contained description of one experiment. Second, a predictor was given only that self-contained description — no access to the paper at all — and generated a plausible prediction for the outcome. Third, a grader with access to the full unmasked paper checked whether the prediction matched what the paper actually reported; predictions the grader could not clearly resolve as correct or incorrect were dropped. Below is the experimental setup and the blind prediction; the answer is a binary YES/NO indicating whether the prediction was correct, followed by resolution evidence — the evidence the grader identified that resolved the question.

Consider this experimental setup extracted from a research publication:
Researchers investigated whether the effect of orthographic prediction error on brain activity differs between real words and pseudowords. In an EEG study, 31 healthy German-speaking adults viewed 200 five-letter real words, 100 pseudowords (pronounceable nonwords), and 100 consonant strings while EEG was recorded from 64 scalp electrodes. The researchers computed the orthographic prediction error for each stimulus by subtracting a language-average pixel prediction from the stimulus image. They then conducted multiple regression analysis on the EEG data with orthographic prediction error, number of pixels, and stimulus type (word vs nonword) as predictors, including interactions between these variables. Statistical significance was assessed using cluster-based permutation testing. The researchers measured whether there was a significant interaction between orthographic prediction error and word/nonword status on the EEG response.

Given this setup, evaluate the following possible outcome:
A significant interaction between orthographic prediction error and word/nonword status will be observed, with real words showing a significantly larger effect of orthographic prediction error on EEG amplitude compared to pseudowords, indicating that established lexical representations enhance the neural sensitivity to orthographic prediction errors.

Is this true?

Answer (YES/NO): NO